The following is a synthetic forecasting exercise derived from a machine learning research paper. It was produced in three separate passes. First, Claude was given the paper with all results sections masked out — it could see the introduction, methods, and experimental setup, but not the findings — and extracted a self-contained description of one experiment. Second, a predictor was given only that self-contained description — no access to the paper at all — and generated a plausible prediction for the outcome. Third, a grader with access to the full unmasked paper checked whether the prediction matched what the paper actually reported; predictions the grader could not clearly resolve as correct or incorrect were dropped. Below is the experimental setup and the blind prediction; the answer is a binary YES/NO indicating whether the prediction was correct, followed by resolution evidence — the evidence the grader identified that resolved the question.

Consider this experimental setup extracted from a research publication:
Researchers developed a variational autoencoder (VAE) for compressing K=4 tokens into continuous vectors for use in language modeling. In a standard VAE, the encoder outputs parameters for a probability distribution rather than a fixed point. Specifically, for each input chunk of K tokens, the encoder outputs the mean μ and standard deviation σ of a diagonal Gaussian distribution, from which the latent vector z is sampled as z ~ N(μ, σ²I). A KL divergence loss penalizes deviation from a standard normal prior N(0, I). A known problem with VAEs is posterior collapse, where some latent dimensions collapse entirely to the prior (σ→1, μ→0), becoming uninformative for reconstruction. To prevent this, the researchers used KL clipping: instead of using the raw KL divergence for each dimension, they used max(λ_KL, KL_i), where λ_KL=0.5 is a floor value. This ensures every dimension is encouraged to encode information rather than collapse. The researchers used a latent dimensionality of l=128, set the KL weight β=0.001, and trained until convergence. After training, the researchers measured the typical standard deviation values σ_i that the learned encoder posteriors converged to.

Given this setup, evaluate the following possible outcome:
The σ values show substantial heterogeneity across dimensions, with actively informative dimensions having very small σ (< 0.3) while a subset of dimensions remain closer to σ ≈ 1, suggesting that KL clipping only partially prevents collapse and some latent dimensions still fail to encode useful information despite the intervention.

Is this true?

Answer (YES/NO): NO